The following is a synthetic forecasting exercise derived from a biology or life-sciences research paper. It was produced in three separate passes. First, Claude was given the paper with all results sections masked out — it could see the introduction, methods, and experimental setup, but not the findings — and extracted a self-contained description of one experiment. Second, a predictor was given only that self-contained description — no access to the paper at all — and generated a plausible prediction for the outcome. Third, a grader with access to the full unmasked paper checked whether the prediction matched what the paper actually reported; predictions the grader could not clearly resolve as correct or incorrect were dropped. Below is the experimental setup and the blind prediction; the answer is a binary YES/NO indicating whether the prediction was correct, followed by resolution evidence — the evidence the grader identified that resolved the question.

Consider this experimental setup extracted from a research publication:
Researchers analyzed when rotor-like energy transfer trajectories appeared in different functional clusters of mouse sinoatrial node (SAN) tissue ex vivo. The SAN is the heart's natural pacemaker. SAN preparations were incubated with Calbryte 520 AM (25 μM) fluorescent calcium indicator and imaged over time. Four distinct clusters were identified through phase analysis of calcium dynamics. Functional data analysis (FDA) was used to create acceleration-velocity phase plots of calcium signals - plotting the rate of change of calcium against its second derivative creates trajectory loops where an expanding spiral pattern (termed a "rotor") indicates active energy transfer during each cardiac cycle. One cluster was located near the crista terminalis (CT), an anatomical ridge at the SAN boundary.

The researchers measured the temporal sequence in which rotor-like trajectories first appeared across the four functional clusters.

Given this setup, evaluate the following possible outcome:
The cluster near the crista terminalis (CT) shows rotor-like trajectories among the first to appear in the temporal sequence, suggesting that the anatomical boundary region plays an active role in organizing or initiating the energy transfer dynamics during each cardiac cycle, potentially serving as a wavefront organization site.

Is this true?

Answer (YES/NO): YES